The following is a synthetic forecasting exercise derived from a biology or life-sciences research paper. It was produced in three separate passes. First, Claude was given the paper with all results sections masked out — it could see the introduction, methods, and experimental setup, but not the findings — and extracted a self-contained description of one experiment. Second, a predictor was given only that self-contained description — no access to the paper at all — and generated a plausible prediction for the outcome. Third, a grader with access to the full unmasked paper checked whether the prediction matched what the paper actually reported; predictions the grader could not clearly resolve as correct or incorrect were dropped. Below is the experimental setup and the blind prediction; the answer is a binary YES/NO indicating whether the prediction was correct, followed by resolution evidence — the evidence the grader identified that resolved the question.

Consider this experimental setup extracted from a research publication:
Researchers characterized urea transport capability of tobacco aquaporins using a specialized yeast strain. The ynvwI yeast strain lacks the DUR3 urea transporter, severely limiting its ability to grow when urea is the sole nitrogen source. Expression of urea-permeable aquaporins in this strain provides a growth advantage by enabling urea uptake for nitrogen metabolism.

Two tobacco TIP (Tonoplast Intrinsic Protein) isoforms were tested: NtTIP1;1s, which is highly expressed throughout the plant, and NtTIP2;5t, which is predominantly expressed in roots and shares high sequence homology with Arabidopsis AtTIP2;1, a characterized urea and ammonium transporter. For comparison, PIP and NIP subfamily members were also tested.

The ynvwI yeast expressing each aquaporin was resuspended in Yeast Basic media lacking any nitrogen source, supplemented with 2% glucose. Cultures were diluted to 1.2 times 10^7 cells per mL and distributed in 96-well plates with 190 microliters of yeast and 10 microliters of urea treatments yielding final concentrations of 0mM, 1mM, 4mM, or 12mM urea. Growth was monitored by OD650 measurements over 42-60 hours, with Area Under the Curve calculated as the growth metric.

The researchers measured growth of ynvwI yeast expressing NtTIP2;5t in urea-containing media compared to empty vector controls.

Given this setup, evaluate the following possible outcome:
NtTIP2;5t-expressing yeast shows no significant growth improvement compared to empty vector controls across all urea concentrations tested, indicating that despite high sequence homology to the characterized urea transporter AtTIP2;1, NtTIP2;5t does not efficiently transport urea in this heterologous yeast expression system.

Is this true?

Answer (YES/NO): NO